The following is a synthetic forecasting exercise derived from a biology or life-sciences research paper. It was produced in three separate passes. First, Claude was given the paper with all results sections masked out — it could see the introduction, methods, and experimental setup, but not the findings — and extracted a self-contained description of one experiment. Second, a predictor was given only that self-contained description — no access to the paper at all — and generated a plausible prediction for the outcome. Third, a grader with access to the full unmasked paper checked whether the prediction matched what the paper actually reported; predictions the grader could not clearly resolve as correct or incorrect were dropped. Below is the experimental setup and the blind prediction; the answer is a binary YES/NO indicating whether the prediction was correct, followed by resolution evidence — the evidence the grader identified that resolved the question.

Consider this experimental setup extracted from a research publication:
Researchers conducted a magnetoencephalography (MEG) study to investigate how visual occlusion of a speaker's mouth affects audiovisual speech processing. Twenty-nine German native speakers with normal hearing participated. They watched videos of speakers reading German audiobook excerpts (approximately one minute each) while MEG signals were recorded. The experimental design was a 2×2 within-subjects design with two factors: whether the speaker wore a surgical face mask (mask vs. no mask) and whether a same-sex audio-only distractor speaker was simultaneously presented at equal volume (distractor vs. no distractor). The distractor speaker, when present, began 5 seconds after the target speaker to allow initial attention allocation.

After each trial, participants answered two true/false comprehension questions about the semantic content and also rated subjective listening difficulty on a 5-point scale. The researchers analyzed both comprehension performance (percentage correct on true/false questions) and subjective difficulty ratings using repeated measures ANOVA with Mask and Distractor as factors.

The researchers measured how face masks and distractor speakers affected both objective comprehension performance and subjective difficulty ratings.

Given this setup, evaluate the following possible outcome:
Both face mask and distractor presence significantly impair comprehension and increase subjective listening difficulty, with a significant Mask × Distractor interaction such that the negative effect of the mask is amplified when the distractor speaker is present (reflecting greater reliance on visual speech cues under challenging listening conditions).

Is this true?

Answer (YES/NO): NO